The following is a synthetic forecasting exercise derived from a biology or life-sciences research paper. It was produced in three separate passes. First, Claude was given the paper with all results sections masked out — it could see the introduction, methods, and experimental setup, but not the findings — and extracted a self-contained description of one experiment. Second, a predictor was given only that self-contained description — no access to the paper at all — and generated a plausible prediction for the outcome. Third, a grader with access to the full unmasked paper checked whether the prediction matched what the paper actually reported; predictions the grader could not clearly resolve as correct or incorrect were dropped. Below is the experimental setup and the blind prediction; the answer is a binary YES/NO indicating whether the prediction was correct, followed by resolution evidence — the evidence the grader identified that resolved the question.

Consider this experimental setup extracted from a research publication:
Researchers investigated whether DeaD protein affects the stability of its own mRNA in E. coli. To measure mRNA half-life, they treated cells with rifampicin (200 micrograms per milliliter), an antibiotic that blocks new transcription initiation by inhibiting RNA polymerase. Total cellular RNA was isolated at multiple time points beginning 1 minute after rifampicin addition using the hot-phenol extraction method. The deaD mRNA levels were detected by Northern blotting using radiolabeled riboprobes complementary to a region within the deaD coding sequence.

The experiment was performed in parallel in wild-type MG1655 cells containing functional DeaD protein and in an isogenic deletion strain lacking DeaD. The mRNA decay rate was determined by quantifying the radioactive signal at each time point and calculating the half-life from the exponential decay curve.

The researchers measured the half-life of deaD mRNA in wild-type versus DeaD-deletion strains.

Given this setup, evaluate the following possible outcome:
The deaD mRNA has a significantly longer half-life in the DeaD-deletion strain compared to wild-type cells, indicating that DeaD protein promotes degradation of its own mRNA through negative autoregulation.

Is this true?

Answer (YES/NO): YES